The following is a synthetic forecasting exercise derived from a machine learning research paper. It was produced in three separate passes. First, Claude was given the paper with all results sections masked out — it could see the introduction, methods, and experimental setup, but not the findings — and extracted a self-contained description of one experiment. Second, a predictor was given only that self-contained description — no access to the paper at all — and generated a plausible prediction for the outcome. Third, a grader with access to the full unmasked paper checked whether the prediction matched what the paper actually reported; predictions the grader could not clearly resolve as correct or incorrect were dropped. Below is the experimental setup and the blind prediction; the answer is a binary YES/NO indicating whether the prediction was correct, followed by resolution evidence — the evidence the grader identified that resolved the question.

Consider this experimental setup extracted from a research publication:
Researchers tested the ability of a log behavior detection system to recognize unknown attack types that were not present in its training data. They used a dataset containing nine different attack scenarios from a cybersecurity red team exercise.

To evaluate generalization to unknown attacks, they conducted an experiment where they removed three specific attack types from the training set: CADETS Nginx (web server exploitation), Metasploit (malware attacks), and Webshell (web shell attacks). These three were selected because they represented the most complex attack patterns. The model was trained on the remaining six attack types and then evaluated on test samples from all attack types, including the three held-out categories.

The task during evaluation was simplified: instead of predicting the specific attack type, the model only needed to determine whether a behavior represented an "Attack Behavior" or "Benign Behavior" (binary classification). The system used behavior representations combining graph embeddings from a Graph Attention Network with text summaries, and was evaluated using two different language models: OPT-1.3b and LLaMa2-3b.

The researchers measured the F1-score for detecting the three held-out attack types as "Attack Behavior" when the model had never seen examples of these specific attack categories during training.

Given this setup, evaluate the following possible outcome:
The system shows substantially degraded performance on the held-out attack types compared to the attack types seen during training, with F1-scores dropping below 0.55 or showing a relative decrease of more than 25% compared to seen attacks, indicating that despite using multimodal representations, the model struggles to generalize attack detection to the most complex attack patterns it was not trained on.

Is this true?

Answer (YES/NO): NO